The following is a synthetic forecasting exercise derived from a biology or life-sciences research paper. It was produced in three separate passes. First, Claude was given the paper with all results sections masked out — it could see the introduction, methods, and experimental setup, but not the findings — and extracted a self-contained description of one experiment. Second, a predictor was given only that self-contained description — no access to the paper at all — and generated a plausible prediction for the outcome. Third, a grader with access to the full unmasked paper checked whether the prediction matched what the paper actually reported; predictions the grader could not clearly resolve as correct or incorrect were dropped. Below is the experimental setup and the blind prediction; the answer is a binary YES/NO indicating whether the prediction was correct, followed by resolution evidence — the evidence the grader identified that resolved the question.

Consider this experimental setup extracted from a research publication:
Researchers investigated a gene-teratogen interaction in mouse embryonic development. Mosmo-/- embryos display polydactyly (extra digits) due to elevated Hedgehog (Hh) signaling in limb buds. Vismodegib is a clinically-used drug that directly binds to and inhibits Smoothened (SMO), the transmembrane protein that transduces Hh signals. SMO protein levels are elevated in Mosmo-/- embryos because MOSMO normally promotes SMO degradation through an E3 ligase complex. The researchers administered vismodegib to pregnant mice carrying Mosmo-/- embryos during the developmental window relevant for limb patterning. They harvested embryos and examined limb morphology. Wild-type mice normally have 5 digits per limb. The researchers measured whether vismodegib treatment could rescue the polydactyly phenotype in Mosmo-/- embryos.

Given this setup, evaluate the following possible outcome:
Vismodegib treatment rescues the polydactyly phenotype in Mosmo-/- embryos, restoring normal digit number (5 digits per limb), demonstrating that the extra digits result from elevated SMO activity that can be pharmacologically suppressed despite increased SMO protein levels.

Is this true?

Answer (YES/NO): YES